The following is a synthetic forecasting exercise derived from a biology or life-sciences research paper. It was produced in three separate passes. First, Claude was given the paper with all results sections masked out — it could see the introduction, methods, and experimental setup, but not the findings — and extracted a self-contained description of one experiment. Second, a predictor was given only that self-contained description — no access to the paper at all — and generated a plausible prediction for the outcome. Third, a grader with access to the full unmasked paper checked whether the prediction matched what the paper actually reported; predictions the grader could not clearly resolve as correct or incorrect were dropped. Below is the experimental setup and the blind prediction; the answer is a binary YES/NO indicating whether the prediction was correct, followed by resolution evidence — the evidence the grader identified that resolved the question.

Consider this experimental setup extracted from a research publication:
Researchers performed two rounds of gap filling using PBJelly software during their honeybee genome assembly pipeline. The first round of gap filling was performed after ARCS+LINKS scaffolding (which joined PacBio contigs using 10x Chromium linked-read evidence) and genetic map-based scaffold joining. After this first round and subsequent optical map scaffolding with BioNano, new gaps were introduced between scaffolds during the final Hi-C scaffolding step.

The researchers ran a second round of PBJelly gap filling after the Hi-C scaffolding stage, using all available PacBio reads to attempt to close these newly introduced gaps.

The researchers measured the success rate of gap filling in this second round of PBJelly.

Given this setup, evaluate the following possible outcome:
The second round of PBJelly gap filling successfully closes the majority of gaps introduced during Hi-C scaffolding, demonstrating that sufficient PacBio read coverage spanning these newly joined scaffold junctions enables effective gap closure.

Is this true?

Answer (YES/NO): NO